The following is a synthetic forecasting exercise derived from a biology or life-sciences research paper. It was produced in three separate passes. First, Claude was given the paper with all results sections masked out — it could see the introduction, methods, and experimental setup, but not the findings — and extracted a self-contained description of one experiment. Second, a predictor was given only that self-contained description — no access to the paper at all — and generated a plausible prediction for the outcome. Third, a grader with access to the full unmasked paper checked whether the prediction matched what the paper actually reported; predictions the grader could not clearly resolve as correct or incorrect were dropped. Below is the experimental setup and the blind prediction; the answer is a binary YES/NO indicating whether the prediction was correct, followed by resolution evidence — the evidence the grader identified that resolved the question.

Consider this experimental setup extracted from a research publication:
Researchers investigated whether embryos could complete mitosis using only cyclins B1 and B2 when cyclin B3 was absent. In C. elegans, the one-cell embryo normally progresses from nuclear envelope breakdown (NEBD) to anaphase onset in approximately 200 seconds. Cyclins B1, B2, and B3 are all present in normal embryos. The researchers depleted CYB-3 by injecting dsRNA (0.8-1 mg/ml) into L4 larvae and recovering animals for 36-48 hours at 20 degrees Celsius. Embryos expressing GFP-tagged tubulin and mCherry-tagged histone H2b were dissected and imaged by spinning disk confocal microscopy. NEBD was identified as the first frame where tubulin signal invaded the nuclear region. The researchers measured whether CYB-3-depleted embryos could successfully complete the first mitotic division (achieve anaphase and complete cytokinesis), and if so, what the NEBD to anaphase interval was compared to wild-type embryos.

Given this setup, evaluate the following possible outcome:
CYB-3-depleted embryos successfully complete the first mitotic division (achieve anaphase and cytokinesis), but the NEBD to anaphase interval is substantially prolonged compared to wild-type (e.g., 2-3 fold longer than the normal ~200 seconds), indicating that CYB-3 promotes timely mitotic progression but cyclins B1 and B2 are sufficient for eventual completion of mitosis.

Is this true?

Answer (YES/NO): YES